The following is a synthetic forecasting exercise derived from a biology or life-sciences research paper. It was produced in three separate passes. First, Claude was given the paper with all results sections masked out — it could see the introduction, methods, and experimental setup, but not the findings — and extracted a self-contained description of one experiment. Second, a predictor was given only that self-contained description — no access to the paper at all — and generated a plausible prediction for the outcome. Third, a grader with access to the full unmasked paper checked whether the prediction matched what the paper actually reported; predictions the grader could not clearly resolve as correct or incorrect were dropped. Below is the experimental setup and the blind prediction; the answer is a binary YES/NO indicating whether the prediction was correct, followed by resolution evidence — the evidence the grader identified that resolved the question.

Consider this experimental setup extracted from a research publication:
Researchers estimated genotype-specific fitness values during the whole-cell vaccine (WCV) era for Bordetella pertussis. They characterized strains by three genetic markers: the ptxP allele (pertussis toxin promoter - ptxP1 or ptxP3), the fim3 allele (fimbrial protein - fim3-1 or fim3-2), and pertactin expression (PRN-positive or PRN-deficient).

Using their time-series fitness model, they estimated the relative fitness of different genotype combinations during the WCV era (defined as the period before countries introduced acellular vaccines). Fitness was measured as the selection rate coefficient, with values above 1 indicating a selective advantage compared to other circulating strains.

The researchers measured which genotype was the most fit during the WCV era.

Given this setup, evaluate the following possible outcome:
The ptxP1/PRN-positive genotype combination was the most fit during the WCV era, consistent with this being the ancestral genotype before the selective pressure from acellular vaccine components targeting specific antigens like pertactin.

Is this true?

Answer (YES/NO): NO